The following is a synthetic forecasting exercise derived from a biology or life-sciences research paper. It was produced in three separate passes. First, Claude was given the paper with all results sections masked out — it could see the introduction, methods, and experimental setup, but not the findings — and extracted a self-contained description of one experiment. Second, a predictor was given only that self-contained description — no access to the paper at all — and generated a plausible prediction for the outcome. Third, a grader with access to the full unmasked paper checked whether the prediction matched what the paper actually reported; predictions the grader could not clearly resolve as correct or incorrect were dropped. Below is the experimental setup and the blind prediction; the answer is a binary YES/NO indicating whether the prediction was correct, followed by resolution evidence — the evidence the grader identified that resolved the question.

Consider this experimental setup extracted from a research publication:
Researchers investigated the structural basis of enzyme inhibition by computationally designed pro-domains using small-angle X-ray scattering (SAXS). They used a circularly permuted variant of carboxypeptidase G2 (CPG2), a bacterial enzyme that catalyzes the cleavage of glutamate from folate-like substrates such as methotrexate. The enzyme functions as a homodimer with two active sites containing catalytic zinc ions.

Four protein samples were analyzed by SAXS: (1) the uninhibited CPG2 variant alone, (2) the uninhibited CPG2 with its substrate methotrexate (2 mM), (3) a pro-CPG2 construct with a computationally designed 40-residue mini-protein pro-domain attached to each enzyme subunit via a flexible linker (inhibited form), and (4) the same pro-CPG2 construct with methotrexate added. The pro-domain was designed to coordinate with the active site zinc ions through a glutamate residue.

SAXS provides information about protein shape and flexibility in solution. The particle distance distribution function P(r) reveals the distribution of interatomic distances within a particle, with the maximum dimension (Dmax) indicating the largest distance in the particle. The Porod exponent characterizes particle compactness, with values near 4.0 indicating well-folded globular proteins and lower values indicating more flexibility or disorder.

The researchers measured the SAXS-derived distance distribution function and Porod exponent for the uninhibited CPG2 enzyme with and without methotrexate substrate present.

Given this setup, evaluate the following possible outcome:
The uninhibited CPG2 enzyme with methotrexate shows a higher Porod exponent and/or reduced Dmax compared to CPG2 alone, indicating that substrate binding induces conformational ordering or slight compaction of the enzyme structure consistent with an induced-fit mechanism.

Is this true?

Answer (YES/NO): YES